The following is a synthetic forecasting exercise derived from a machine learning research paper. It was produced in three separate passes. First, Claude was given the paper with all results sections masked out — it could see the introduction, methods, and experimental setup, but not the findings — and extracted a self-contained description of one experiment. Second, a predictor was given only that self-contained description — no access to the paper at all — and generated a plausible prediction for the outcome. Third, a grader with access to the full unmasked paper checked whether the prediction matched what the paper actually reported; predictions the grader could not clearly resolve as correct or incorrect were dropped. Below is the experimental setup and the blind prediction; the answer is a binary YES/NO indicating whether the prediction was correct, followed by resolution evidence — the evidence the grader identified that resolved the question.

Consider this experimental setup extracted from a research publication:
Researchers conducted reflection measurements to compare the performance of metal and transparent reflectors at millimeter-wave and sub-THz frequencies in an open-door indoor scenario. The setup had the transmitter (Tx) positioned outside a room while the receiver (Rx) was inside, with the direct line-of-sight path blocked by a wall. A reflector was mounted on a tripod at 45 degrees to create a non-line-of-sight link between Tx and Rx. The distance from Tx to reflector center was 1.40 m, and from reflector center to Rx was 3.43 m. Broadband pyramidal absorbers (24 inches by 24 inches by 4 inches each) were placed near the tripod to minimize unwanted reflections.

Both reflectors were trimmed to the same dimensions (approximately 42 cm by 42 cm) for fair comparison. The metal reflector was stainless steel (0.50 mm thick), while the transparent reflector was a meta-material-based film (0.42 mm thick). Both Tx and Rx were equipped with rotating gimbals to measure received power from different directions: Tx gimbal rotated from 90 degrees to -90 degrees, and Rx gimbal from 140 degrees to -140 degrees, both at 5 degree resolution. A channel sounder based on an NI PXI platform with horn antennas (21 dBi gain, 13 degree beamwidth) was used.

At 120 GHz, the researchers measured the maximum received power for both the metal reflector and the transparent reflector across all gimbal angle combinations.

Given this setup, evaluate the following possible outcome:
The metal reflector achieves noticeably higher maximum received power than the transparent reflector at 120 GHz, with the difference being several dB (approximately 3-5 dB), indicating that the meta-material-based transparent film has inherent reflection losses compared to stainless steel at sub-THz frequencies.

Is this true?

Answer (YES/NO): NO